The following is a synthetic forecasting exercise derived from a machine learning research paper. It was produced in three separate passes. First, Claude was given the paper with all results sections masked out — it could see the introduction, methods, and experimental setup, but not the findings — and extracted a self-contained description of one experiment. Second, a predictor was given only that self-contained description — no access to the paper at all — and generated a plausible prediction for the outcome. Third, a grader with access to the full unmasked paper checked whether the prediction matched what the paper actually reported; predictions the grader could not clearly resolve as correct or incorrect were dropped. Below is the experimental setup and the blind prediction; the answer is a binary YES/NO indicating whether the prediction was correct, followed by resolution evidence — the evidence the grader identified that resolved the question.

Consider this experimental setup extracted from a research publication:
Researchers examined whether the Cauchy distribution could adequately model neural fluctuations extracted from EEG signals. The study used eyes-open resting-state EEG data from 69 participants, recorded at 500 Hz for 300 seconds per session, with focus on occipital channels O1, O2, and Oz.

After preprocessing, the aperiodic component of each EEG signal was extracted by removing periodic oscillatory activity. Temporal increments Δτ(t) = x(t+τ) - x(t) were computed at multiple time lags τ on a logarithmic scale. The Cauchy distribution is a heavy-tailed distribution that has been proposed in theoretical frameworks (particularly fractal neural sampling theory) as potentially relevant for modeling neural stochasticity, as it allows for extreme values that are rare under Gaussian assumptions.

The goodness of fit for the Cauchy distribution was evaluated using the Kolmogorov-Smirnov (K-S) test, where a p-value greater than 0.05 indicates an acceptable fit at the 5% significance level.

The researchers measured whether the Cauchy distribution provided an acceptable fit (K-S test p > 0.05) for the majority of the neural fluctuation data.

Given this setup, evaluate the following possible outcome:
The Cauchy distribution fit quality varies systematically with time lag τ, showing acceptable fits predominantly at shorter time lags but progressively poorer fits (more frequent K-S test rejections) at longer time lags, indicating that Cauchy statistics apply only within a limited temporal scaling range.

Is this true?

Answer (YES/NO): NO